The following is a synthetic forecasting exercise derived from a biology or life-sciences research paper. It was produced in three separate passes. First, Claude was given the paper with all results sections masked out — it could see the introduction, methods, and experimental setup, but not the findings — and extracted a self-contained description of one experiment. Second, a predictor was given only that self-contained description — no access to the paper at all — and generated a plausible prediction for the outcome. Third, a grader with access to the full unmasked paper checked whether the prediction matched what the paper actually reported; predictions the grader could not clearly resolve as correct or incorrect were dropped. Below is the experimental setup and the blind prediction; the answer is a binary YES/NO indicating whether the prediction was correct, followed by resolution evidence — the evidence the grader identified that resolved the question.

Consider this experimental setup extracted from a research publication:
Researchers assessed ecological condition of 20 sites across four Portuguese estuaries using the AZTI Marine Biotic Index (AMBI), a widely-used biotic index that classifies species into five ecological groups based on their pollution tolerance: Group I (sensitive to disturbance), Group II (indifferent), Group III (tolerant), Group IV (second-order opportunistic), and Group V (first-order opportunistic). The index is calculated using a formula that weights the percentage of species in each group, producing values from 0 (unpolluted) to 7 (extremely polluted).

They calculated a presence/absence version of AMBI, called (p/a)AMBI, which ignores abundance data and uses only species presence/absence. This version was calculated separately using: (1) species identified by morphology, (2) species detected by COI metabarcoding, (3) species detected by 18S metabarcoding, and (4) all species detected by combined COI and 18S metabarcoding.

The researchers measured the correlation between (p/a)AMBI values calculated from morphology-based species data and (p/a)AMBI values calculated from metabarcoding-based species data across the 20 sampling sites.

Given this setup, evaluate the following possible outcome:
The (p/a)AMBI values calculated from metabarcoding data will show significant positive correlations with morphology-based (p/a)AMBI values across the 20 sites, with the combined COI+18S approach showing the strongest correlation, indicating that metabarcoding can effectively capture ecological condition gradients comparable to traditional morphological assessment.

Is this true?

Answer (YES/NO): NO